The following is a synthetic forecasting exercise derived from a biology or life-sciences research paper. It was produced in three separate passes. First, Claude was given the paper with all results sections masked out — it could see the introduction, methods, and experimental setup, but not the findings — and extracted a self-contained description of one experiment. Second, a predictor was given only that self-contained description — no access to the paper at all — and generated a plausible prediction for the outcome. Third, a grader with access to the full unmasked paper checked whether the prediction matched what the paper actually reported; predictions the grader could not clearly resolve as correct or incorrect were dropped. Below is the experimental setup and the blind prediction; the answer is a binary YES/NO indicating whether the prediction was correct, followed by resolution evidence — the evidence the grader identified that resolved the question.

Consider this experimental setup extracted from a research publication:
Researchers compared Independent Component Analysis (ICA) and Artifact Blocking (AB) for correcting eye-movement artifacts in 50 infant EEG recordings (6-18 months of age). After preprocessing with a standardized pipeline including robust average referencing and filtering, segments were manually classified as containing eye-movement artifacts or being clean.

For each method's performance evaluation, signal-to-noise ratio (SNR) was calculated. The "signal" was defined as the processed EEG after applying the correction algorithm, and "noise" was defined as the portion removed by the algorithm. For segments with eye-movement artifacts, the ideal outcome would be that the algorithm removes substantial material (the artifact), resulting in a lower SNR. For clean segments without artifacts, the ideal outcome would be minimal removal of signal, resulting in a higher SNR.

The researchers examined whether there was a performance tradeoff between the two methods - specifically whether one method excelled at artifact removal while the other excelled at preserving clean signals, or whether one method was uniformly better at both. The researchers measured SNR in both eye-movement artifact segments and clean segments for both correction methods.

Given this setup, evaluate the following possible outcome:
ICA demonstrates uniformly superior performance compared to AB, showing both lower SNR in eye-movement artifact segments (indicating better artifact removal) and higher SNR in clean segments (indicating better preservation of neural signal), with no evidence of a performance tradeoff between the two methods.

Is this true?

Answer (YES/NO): NO